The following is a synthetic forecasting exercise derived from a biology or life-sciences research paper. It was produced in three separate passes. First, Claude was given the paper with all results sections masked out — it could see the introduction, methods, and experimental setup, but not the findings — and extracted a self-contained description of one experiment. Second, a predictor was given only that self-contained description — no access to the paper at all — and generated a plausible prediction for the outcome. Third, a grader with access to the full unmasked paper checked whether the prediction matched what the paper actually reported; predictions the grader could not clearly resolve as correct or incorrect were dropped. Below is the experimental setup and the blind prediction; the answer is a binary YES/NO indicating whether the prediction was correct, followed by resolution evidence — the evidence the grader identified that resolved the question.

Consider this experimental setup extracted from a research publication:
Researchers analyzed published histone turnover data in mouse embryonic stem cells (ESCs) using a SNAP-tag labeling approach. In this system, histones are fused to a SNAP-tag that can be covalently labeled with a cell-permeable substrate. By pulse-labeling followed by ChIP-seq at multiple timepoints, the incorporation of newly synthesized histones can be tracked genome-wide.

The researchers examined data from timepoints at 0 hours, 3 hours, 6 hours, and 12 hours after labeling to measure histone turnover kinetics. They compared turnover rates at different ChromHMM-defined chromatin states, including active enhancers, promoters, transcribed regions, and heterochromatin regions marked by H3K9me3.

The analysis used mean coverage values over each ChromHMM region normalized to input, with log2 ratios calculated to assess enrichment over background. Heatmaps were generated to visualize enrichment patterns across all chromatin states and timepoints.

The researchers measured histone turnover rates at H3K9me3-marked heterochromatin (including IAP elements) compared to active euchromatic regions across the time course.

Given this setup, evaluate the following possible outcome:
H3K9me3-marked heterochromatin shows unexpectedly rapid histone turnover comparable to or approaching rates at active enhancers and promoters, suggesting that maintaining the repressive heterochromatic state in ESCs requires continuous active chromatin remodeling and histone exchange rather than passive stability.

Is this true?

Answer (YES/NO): YES